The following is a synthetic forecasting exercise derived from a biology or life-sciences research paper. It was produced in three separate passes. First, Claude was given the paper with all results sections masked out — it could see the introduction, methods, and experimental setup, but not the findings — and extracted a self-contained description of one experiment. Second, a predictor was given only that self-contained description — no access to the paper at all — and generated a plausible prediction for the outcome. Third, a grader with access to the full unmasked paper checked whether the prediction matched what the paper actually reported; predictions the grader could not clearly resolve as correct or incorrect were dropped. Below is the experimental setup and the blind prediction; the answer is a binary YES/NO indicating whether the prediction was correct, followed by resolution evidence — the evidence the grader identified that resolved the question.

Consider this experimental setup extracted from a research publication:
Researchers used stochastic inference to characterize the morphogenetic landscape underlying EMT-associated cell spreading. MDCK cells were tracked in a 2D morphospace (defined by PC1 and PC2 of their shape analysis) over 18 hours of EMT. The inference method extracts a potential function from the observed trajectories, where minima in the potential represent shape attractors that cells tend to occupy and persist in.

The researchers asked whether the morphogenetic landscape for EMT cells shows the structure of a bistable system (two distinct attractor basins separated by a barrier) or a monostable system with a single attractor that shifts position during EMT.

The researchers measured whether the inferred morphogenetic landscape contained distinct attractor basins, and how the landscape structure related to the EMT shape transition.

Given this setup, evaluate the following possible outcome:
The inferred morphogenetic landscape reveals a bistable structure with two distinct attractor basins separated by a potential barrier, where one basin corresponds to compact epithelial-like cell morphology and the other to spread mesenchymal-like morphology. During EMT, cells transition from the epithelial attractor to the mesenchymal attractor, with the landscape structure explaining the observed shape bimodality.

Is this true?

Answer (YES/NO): NO